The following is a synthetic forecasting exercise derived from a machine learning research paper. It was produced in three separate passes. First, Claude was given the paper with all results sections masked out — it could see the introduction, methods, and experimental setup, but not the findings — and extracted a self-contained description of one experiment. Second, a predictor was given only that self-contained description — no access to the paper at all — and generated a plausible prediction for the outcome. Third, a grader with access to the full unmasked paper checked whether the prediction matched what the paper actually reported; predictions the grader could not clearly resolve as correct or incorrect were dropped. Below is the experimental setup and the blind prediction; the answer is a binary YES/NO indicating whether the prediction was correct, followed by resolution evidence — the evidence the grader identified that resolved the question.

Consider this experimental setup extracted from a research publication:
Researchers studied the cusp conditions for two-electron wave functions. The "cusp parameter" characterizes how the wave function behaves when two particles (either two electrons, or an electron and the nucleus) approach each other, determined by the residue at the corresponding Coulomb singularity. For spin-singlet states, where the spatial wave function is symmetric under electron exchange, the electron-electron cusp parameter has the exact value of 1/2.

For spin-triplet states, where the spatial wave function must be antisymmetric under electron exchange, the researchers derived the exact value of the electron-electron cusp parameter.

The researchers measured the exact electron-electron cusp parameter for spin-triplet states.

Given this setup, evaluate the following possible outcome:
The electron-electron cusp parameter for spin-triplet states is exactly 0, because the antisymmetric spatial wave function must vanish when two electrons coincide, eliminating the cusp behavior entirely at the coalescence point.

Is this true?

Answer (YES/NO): NO